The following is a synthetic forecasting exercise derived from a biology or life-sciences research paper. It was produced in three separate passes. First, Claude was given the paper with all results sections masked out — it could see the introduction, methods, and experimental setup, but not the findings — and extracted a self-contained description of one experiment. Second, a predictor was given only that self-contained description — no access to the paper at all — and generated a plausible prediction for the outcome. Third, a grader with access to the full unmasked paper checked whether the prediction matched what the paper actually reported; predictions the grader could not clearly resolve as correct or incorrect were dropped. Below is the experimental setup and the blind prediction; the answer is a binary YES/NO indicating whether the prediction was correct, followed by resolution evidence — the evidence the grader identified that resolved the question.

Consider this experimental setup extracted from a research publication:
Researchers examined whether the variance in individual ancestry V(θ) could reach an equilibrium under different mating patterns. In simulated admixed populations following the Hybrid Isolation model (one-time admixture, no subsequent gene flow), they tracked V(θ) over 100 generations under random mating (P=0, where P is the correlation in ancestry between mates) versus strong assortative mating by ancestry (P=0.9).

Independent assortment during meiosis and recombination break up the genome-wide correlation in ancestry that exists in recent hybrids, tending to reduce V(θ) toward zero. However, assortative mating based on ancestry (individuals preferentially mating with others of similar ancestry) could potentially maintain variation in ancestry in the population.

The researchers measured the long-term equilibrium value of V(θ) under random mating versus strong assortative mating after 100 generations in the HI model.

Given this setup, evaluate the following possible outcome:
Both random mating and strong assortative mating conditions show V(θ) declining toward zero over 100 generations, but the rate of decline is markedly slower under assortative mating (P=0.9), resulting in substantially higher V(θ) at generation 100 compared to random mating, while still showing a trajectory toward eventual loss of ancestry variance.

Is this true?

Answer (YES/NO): YES